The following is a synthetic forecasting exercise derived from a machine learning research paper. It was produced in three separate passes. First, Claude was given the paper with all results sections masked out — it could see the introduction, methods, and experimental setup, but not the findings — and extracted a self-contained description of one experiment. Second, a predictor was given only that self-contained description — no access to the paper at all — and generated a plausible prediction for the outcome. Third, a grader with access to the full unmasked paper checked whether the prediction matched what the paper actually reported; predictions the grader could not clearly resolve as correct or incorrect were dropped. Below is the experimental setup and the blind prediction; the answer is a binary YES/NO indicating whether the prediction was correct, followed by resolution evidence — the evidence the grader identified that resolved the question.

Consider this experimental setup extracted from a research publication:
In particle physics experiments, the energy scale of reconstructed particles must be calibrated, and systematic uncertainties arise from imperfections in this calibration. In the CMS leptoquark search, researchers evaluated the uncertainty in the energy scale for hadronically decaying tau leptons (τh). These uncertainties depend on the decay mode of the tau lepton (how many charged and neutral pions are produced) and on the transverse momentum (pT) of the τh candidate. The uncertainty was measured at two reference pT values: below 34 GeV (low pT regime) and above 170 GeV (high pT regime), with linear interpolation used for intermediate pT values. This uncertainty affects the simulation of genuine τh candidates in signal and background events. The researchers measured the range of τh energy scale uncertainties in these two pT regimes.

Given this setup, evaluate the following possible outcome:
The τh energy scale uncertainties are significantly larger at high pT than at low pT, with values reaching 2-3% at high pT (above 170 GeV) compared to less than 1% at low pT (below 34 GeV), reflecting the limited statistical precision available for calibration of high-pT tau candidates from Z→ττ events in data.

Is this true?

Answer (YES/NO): NO